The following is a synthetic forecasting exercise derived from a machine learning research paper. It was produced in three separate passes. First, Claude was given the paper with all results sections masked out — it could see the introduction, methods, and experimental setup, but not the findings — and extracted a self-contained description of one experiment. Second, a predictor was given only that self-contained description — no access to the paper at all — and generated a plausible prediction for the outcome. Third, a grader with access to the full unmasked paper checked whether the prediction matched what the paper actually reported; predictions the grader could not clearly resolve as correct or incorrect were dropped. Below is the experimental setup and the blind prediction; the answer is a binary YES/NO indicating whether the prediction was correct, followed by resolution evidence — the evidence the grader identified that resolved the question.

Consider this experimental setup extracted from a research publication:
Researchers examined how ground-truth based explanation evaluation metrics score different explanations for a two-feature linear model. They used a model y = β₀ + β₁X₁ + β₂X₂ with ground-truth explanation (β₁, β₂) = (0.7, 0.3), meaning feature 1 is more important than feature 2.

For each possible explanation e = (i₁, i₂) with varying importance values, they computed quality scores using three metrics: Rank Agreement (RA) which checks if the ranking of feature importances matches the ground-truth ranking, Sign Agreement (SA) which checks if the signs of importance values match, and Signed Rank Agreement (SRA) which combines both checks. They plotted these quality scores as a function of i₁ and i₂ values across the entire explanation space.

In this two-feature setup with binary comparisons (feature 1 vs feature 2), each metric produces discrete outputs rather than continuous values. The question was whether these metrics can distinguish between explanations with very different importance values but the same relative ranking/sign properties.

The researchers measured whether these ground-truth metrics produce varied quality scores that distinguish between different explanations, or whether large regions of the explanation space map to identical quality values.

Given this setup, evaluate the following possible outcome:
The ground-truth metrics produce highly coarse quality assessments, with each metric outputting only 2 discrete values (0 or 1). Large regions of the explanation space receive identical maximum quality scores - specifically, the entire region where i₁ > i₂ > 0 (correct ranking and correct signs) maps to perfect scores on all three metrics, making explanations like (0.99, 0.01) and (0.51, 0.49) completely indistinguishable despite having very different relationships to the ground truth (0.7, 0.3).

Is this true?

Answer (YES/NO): NO